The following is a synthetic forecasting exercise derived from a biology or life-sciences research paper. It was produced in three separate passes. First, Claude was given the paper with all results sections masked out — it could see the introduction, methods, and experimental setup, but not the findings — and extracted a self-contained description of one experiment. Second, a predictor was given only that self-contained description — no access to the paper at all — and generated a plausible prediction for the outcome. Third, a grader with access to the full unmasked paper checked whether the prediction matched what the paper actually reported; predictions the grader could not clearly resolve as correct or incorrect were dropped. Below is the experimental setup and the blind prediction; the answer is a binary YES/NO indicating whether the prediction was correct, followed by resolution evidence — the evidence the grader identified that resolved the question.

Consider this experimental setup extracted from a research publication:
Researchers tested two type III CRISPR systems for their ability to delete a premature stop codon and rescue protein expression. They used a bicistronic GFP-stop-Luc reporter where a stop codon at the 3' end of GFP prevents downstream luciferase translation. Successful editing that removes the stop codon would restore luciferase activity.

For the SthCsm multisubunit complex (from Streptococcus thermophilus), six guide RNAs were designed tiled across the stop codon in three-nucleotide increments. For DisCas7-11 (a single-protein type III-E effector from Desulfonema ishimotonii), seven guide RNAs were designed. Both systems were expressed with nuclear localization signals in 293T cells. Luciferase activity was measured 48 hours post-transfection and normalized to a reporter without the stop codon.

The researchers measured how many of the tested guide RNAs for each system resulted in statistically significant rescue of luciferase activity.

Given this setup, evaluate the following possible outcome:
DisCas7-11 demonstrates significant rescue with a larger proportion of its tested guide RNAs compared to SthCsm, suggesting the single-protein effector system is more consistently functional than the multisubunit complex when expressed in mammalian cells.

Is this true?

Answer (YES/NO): NO